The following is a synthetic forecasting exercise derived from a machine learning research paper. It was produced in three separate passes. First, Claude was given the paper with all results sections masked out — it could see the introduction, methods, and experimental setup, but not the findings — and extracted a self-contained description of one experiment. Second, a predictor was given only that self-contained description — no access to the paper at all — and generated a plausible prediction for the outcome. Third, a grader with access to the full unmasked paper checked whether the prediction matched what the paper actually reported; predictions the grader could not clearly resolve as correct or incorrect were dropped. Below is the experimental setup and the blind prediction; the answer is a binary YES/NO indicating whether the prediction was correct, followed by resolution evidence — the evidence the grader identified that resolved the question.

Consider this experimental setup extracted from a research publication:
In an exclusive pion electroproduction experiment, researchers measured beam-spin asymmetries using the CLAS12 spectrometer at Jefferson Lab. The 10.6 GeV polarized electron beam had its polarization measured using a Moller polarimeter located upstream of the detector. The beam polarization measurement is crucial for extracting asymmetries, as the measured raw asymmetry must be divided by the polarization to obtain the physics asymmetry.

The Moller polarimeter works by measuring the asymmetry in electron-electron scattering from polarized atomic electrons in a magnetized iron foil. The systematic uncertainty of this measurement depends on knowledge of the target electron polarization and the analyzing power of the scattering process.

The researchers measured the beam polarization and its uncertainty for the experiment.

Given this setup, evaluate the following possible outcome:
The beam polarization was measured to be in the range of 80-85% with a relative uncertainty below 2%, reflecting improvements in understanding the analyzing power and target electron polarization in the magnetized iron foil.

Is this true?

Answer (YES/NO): NO